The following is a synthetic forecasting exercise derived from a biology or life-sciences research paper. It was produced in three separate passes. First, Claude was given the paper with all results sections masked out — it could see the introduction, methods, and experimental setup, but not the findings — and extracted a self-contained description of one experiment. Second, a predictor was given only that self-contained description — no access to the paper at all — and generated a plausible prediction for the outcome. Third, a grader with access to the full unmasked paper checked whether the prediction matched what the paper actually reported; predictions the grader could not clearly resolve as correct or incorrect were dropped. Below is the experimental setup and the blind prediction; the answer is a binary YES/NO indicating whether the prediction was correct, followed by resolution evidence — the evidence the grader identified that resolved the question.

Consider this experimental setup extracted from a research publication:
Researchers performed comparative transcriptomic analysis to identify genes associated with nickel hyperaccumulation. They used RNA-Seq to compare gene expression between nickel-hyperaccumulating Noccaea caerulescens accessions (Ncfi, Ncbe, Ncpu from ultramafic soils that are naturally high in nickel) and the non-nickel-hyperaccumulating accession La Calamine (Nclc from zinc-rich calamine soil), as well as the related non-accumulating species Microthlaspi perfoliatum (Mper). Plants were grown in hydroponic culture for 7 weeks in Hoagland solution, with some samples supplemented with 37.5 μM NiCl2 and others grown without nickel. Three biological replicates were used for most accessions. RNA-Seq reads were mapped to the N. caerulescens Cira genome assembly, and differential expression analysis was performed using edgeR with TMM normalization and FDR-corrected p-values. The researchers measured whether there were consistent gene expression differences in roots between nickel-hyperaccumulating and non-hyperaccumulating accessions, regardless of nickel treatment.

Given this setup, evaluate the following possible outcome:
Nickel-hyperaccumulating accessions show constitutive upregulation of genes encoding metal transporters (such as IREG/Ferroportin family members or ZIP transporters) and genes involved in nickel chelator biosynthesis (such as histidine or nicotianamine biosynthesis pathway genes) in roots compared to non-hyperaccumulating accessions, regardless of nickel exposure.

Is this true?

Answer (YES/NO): NO